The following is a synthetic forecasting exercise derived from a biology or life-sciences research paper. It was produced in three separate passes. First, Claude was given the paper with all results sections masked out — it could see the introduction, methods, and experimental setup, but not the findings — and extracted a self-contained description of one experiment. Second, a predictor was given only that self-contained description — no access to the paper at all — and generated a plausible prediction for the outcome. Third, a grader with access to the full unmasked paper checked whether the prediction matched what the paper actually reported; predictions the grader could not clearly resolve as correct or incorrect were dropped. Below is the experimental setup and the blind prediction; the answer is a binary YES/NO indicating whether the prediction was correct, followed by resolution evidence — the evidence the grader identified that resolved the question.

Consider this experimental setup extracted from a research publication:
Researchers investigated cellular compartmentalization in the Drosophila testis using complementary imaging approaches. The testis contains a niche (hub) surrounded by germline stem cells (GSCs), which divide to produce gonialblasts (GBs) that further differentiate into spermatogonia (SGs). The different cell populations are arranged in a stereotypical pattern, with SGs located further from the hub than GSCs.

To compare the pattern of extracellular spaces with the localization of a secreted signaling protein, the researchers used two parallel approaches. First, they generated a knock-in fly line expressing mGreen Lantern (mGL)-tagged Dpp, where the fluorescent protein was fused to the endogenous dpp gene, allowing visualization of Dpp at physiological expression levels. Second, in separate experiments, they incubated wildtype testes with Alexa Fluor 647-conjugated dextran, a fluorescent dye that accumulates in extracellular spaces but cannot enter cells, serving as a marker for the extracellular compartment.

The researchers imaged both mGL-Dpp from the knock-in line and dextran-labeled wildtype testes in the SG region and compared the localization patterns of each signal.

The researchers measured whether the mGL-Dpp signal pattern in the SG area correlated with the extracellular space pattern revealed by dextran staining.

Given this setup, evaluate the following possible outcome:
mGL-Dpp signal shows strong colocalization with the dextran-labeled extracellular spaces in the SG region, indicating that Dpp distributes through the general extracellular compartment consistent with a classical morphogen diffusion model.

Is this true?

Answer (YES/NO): YES